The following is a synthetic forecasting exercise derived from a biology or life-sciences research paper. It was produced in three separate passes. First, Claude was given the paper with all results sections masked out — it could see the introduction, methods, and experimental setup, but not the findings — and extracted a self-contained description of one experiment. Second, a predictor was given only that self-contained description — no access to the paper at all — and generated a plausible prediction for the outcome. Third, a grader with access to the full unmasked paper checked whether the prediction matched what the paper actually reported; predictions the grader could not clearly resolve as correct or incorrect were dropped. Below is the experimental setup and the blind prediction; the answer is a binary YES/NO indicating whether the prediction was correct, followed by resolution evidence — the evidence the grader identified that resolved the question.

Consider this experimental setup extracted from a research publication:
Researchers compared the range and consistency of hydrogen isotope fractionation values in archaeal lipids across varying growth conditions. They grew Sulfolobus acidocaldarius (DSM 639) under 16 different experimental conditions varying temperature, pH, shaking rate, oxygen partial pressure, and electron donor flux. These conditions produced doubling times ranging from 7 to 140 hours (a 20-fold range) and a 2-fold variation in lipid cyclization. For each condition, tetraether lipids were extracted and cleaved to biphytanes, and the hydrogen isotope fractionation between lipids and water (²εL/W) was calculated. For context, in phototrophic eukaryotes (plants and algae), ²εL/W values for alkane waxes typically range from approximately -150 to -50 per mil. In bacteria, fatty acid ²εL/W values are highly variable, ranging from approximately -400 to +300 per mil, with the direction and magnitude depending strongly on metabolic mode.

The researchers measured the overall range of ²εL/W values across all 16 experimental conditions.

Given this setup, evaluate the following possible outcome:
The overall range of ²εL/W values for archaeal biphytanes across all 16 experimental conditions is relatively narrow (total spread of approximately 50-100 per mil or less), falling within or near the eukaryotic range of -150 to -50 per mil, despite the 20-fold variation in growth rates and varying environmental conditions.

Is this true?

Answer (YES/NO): NO